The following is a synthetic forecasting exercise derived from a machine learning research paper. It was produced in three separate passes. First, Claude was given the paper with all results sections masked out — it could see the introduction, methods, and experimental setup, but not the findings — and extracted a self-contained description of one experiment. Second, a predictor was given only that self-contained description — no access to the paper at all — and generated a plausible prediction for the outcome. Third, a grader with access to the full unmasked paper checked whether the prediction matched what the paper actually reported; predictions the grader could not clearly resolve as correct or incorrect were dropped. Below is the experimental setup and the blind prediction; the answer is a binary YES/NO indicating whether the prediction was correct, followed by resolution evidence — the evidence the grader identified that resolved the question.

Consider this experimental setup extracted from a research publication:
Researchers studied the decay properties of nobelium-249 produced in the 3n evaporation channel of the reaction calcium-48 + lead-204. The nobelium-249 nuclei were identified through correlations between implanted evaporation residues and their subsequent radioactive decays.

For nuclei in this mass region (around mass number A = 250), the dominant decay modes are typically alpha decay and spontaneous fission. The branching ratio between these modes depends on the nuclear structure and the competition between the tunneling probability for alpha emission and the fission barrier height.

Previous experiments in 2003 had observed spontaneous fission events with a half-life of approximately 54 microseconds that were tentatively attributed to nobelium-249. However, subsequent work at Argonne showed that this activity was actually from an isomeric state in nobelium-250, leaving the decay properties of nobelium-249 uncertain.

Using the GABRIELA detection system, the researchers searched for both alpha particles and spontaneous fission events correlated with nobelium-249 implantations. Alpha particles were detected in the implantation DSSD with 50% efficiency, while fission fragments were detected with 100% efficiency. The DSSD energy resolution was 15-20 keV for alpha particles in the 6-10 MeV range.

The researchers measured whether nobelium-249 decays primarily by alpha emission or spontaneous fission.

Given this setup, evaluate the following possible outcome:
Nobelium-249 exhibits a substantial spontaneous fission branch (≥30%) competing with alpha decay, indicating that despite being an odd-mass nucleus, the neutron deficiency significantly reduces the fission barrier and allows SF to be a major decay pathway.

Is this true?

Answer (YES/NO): NO